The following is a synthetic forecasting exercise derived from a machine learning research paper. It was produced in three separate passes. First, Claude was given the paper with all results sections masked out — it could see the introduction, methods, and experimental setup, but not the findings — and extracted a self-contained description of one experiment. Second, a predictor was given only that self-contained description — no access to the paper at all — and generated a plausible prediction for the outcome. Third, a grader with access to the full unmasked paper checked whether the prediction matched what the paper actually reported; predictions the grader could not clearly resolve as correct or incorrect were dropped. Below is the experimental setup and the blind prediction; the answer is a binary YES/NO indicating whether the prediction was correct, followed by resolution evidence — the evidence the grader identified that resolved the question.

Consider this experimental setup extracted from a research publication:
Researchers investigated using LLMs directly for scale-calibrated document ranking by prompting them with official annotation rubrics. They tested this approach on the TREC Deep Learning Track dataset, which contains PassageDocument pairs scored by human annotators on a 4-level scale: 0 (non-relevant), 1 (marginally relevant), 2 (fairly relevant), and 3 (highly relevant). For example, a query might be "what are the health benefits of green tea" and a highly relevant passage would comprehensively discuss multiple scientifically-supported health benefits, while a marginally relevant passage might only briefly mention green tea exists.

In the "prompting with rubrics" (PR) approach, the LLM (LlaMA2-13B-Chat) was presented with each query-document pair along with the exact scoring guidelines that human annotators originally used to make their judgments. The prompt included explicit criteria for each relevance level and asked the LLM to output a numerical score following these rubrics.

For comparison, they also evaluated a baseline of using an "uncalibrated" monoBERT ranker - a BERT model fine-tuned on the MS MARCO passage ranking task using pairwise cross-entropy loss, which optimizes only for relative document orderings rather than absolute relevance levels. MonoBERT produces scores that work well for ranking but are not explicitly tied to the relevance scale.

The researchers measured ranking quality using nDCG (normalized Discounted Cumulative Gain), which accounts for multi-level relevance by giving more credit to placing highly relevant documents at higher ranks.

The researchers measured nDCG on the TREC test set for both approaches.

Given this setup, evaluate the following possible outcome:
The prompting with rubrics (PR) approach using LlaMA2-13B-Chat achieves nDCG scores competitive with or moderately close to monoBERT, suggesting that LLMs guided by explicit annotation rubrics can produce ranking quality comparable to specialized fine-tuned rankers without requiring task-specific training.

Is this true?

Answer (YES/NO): YES